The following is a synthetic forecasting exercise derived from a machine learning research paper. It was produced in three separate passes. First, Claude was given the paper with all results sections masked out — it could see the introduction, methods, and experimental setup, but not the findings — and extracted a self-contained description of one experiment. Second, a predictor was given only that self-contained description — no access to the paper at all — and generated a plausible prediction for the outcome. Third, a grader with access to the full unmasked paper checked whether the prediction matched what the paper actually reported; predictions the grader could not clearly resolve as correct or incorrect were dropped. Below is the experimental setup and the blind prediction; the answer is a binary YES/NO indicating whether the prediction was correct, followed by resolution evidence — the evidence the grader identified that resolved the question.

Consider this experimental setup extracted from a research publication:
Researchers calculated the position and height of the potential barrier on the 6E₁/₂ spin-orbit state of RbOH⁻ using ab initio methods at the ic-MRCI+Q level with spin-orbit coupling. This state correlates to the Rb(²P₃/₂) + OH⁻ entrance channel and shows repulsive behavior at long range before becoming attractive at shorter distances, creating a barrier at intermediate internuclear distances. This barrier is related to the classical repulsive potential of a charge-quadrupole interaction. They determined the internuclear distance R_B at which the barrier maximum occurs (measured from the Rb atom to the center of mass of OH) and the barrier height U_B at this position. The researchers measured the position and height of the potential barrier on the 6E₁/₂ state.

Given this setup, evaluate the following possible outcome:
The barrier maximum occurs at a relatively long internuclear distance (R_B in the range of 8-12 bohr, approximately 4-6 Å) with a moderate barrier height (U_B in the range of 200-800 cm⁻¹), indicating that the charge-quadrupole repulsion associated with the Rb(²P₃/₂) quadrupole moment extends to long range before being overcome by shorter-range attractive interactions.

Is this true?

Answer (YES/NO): NO